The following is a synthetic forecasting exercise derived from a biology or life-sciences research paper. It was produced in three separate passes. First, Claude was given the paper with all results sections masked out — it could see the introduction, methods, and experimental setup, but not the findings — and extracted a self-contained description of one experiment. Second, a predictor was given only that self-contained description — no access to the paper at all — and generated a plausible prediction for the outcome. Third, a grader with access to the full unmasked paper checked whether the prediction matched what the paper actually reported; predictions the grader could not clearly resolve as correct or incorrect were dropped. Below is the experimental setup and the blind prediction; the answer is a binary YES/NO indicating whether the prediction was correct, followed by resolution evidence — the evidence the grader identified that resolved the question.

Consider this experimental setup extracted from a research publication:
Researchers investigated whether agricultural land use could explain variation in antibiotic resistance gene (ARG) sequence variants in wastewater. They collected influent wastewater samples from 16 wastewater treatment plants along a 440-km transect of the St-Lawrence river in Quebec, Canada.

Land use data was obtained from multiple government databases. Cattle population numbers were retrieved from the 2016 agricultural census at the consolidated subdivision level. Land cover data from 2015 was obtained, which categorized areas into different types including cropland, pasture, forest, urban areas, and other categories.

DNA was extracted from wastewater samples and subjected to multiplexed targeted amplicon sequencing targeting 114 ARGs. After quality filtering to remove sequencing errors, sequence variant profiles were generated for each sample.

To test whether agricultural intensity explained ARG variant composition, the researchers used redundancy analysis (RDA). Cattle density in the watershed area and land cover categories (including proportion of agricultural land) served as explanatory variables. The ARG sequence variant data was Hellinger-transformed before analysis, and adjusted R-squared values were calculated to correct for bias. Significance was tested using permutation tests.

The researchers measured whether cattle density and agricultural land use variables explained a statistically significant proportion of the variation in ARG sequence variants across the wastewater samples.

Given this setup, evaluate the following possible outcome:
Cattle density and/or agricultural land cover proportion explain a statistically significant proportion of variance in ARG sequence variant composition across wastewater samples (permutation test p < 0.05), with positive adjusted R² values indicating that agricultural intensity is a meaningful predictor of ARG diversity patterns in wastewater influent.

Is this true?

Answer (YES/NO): NO